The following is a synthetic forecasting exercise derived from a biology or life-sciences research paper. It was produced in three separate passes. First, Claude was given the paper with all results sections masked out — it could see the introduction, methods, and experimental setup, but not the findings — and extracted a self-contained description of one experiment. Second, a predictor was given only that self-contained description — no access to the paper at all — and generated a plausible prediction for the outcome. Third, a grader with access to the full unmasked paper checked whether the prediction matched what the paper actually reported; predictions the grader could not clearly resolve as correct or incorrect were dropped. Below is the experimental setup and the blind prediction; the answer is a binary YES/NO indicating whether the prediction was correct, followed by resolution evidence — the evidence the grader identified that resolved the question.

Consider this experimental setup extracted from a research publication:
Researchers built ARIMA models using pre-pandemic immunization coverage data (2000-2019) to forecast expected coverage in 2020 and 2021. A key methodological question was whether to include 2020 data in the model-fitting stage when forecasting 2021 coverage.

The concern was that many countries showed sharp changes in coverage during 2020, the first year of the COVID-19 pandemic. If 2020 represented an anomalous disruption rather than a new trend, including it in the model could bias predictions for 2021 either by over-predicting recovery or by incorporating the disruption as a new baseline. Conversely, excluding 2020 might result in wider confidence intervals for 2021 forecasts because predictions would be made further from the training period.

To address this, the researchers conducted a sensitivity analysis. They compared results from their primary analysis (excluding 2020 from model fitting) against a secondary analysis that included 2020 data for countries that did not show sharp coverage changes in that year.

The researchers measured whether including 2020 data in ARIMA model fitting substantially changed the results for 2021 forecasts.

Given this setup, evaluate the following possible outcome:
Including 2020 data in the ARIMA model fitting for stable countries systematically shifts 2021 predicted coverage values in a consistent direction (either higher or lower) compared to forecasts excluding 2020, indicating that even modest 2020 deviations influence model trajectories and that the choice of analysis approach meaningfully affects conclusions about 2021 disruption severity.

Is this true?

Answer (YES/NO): NO